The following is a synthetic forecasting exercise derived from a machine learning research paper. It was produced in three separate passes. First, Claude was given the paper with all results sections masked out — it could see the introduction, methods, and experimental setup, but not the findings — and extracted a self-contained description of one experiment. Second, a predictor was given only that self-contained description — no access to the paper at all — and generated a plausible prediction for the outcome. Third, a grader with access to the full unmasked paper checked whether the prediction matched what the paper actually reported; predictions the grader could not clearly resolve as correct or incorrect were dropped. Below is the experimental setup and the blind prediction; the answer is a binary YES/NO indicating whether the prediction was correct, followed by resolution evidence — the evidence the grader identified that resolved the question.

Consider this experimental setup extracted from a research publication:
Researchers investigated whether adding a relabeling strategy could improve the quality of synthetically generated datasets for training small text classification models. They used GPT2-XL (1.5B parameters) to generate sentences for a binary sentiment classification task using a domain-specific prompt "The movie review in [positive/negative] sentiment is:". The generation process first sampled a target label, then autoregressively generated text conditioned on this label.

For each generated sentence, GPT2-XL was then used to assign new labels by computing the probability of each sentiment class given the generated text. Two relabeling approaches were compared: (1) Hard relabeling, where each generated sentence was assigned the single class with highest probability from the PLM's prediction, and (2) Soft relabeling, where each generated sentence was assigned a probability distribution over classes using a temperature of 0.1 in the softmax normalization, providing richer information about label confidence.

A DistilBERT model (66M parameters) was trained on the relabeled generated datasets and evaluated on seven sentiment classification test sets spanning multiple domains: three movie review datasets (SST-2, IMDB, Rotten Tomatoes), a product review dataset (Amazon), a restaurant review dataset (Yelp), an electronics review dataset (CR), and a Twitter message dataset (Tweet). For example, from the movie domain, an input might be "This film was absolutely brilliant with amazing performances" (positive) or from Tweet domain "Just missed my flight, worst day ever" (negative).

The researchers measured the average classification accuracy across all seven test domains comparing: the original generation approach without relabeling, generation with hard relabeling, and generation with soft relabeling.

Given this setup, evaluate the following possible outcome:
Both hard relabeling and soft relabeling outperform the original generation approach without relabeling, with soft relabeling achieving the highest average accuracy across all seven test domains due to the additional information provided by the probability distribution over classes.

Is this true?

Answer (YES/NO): YES